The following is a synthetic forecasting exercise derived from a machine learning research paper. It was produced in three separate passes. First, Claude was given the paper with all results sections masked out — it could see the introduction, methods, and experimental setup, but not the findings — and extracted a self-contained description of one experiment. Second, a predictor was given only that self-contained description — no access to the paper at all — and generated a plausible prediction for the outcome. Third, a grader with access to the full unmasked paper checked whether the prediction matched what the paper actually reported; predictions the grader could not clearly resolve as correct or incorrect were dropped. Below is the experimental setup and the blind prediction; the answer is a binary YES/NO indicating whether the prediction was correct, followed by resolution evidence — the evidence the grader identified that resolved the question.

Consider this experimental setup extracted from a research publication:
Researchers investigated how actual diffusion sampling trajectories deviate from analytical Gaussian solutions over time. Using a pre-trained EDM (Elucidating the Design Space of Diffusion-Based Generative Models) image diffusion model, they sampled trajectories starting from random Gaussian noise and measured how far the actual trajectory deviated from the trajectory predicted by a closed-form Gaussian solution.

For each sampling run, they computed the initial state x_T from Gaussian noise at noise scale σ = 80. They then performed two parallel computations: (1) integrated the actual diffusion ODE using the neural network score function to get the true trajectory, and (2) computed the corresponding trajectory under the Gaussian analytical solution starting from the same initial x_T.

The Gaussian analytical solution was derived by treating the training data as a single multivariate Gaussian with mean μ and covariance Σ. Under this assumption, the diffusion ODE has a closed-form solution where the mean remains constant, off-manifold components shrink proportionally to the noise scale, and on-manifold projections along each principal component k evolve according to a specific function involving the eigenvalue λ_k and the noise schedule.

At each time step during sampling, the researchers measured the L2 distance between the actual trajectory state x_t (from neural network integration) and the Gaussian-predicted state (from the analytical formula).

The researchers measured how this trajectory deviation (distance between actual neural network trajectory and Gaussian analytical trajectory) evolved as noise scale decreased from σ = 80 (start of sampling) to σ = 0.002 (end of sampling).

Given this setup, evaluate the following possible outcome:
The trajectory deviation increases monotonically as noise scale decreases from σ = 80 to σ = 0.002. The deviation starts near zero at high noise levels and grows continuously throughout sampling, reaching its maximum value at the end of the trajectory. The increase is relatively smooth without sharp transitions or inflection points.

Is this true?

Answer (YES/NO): NO